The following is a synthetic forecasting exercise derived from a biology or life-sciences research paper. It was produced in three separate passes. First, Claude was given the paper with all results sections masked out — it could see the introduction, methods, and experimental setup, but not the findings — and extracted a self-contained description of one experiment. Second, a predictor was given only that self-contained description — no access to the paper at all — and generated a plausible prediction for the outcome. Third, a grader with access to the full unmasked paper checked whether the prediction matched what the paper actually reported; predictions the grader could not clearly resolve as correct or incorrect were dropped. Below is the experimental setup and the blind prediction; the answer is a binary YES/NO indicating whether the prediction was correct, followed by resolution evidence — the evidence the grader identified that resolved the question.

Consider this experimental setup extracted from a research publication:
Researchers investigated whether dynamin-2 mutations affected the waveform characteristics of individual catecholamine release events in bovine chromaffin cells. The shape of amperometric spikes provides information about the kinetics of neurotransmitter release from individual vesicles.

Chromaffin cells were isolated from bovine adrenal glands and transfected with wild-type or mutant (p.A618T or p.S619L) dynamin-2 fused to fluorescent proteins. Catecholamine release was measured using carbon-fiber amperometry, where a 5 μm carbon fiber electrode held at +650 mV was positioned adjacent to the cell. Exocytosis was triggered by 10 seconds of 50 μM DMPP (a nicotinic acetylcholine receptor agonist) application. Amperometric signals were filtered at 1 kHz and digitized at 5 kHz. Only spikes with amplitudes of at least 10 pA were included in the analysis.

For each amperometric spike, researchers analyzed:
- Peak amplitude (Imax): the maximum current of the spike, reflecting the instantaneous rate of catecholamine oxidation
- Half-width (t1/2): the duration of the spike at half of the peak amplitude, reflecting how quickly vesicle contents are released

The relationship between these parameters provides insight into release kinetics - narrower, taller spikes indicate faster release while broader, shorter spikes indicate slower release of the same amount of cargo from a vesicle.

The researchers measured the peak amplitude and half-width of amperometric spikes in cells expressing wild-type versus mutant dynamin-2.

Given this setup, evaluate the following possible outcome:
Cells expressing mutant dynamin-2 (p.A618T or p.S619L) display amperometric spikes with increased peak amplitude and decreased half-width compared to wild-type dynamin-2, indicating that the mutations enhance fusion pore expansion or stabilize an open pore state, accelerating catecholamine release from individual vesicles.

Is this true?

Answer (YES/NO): NO